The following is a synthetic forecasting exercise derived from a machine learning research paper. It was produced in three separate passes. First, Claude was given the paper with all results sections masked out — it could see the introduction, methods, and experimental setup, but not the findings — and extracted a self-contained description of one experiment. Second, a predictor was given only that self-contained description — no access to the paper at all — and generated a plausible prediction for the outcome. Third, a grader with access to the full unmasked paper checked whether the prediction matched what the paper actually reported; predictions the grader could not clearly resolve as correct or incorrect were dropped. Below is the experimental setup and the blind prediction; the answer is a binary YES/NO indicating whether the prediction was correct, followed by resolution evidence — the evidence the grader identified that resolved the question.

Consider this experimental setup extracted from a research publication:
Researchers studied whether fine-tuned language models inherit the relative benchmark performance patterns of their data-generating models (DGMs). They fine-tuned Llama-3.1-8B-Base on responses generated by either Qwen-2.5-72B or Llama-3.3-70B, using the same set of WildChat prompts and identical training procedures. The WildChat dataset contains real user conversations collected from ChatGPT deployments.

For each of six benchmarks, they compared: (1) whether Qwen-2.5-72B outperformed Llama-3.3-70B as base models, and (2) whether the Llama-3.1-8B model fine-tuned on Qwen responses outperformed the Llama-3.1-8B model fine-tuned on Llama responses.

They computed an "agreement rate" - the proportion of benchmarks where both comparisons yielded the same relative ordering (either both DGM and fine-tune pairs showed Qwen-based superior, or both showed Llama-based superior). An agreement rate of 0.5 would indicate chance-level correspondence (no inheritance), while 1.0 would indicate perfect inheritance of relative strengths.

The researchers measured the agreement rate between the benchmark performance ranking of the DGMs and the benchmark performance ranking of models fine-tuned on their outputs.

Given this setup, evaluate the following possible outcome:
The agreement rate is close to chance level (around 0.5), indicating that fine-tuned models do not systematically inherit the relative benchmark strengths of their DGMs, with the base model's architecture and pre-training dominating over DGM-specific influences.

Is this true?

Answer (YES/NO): YES